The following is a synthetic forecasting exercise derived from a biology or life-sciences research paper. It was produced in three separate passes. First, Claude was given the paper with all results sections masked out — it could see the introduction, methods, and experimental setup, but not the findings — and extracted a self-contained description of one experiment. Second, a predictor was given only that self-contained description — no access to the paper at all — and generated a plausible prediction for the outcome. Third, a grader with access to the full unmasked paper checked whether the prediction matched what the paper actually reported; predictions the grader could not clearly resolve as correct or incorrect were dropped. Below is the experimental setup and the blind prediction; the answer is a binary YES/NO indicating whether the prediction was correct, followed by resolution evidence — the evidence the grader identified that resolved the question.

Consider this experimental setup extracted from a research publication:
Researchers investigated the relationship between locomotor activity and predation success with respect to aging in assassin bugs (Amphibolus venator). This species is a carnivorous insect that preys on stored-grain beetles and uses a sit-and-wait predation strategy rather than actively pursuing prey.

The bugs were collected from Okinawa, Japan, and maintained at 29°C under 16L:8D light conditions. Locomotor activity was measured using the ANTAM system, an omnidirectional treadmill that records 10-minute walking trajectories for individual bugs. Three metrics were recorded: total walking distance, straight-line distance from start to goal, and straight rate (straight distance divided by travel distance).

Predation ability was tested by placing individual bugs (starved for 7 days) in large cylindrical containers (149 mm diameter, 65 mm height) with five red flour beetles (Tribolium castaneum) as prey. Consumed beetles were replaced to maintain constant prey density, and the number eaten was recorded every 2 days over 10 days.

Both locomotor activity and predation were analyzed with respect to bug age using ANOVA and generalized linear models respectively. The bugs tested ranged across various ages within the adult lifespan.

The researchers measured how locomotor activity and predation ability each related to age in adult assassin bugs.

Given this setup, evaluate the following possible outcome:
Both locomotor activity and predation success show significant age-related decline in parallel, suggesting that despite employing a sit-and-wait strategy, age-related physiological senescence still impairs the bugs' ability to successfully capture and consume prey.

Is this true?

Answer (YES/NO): NO